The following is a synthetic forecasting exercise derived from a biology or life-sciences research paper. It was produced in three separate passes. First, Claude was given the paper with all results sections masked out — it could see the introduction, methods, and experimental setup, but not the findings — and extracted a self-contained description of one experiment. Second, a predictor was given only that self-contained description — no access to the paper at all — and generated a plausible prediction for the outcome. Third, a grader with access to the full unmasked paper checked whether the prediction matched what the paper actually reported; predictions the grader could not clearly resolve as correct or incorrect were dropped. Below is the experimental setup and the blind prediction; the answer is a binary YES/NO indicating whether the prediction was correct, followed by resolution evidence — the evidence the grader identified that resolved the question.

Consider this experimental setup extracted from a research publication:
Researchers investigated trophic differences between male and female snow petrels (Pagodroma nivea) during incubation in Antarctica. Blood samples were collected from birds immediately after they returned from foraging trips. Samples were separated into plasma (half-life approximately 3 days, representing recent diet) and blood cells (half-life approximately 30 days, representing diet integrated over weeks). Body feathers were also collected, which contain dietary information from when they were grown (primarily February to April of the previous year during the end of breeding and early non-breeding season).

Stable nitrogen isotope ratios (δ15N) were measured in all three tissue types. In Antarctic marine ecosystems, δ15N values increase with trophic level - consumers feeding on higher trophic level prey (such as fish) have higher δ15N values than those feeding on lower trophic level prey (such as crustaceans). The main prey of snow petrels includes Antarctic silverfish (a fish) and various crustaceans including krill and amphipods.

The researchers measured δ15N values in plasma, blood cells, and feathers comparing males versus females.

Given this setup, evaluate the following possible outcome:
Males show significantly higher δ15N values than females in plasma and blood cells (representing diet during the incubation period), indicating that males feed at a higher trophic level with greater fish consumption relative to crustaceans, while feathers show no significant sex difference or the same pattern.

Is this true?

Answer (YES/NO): YES